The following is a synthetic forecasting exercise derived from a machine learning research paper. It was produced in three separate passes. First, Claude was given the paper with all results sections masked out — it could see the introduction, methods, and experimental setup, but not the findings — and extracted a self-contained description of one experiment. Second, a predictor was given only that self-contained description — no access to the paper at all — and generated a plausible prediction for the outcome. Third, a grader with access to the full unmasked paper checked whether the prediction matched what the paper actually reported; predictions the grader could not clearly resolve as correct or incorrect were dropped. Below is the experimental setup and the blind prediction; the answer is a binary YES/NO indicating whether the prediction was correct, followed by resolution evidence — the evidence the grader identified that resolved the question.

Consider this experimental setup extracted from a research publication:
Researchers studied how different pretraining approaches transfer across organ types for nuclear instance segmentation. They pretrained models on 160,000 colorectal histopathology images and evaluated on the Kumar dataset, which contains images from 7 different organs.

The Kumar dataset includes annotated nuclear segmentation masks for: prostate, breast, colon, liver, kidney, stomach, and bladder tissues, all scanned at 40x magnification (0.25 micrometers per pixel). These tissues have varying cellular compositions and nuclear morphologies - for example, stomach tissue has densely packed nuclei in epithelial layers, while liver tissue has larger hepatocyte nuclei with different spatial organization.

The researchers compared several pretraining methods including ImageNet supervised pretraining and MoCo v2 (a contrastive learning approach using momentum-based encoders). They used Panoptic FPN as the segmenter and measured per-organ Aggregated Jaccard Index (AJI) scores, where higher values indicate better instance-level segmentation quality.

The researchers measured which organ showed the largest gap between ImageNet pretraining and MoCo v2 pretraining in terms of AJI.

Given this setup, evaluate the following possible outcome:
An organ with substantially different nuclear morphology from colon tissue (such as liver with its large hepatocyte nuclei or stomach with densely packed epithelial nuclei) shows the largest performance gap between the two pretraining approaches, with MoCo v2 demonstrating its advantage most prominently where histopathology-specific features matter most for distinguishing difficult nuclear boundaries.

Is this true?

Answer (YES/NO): YES